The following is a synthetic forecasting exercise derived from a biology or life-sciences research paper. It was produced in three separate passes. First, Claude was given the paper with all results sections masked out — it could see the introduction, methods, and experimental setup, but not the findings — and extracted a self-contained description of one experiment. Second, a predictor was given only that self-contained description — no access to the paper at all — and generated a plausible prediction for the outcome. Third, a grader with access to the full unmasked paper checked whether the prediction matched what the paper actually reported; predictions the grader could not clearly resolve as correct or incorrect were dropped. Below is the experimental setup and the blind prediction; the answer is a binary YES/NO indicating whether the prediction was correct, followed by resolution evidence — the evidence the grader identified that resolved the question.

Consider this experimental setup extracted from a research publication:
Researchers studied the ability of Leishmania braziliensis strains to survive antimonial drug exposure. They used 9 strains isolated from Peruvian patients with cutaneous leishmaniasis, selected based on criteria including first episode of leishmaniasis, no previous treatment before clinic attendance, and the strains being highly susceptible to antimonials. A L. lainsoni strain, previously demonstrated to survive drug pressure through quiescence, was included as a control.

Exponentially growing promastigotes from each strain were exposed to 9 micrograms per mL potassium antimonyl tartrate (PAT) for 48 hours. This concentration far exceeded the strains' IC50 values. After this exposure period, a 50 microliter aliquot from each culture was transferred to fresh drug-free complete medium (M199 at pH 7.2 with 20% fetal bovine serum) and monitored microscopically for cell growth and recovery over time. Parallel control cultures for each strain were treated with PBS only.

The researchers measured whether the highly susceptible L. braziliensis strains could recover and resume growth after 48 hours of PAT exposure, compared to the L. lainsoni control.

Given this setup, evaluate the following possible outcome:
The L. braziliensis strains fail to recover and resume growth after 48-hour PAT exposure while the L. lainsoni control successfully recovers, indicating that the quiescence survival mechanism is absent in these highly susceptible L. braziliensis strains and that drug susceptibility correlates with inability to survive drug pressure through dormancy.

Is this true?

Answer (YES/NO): NO